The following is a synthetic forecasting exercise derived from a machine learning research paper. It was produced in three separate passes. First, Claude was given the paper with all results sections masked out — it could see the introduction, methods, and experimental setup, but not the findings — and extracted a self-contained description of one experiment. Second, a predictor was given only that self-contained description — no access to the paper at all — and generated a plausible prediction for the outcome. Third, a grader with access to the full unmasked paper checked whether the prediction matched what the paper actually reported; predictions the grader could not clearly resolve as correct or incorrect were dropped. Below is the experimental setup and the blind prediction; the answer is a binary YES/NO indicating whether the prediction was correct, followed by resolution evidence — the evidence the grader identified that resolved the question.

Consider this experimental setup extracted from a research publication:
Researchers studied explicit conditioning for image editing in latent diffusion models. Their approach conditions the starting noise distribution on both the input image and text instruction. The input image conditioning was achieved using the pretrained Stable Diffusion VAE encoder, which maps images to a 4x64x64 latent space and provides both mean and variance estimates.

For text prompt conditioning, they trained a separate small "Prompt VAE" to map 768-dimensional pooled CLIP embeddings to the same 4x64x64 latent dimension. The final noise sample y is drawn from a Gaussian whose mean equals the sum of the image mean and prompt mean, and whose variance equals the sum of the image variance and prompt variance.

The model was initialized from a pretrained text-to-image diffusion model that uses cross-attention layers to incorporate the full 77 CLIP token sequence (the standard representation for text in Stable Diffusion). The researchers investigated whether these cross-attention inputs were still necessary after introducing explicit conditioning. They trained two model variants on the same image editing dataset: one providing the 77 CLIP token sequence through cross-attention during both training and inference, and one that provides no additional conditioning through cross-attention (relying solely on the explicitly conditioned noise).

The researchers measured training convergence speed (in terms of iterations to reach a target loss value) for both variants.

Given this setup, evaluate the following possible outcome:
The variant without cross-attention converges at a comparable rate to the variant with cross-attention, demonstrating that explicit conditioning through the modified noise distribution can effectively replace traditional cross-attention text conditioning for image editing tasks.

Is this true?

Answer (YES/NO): NO